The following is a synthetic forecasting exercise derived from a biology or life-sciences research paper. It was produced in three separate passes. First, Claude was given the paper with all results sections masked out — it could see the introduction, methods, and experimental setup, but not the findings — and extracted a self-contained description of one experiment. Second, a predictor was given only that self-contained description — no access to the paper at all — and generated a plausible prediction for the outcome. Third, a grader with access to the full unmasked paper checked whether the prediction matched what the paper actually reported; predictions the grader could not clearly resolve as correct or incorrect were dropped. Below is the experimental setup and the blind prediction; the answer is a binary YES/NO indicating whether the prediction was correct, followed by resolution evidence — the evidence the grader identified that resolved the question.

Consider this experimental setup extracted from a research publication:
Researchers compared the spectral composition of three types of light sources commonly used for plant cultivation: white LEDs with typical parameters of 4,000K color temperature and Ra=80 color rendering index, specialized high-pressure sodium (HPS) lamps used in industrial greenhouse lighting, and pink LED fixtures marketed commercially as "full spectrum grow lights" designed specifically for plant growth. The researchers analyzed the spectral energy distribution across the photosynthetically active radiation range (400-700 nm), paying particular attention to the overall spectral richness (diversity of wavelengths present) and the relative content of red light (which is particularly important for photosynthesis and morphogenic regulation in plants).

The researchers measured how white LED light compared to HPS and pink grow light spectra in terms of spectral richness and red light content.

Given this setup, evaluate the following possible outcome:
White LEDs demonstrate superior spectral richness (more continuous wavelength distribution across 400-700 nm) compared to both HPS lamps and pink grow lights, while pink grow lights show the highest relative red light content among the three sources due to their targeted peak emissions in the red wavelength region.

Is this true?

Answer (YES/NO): NO